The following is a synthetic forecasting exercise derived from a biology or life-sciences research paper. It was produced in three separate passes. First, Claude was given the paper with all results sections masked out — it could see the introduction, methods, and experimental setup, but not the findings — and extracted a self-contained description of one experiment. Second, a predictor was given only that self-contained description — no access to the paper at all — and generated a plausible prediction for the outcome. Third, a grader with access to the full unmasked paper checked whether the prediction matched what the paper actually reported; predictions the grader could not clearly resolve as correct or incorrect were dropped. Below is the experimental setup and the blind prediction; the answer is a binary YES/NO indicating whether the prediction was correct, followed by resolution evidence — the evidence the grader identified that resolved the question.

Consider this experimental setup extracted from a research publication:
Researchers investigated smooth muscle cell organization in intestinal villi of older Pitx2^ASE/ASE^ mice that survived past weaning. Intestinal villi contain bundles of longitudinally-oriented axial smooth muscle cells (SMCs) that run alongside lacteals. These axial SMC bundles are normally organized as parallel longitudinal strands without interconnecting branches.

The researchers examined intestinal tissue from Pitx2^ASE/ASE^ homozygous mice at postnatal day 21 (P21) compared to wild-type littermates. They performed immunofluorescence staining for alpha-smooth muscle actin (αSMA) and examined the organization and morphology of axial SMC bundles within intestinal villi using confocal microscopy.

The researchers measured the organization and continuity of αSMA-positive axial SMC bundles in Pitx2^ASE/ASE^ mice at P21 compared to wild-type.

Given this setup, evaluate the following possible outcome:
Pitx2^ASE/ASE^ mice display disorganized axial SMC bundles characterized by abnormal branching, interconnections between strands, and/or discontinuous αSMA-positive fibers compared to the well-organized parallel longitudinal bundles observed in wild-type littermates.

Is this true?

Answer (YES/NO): YES